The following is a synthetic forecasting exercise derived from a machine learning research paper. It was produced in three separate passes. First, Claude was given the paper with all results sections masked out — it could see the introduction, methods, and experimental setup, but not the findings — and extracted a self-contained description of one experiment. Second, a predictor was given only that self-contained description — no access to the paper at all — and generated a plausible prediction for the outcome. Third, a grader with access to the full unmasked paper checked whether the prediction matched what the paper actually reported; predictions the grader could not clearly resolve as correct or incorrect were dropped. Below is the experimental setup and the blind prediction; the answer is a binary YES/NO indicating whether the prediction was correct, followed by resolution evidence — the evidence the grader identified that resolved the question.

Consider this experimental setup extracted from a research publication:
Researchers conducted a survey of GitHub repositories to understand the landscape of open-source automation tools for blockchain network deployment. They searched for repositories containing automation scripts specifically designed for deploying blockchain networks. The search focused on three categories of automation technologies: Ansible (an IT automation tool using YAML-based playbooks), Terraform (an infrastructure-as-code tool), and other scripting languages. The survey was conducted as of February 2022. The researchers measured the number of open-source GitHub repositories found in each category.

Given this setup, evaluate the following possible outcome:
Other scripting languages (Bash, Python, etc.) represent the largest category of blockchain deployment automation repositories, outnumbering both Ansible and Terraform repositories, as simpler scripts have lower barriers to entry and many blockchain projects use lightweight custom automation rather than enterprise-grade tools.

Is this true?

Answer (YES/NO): NO